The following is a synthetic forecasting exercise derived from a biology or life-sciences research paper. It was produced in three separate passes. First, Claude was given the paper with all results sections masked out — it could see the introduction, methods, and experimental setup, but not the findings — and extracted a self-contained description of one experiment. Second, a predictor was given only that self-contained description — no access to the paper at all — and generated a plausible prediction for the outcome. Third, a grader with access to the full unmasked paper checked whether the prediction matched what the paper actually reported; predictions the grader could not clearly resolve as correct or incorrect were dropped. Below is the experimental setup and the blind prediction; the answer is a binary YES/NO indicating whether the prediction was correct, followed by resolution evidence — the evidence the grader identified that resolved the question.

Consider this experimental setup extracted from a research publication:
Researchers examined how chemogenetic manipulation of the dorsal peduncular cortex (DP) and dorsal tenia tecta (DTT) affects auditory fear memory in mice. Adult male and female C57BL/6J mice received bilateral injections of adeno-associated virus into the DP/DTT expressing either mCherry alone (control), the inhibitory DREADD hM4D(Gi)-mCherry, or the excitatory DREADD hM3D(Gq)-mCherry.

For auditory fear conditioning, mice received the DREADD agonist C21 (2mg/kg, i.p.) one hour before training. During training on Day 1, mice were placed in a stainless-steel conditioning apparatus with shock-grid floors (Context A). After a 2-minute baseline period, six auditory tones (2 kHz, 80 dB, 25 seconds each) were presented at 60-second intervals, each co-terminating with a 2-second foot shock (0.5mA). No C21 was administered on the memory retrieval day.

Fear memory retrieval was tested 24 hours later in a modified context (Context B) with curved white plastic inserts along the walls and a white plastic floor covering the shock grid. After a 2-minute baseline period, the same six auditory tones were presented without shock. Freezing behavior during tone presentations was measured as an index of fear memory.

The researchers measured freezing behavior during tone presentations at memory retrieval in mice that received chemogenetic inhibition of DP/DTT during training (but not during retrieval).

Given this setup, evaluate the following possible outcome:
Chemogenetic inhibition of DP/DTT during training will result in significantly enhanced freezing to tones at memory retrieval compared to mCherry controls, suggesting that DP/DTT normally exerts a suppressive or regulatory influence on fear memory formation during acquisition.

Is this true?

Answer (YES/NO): NO